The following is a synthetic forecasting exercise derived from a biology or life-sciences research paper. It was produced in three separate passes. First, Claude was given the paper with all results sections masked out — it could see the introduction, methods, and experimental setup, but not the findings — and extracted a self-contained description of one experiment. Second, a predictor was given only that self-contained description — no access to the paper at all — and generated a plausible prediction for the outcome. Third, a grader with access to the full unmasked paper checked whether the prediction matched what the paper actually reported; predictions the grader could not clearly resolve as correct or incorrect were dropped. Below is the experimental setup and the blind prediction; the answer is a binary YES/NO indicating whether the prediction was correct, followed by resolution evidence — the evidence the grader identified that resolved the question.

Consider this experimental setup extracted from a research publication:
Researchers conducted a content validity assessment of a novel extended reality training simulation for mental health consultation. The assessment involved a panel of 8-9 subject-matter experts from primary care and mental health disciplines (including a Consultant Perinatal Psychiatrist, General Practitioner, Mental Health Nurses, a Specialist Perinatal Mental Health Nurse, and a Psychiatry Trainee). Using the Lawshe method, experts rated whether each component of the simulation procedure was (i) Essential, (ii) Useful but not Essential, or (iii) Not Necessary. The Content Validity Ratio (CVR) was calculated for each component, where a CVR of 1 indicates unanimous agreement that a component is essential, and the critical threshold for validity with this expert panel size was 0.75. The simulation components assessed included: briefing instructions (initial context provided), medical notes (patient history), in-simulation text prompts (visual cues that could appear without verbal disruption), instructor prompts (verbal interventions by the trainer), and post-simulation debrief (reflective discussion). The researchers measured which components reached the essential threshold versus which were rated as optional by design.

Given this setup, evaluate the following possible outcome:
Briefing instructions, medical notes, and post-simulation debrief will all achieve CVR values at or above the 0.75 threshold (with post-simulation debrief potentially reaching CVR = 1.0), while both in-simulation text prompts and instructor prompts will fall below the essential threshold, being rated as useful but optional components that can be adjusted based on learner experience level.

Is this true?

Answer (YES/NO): NO